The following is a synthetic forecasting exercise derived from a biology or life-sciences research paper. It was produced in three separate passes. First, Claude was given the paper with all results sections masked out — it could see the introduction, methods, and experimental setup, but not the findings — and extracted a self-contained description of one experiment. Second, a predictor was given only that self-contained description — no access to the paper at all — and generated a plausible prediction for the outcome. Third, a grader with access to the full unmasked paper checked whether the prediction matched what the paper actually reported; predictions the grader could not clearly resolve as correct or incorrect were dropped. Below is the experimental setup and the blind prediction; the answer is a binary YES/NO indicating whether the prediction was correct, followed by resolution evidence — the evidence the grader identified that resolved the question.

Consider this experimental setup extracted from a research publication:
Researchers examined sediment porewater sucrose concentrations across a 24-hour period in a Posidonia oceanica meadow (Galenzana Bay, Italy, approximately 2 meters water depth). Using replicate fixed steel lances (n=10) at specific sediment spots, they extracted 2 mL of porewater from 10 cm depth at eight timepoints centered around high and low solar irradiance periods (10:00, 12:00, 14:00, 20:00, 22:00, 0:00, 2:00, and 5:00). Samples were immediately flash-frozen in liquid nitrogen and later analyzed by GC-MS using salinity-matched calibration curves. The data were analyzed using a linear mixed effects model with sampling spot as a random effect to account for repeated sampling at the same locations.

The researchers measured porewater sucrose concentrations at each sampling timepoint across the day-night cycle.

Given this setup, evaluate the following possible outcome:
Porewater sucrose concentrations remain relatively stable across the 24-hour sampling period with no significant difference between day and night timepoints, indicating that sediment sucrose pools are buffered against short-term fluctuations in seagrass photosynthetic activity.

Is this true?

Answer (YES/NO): NO